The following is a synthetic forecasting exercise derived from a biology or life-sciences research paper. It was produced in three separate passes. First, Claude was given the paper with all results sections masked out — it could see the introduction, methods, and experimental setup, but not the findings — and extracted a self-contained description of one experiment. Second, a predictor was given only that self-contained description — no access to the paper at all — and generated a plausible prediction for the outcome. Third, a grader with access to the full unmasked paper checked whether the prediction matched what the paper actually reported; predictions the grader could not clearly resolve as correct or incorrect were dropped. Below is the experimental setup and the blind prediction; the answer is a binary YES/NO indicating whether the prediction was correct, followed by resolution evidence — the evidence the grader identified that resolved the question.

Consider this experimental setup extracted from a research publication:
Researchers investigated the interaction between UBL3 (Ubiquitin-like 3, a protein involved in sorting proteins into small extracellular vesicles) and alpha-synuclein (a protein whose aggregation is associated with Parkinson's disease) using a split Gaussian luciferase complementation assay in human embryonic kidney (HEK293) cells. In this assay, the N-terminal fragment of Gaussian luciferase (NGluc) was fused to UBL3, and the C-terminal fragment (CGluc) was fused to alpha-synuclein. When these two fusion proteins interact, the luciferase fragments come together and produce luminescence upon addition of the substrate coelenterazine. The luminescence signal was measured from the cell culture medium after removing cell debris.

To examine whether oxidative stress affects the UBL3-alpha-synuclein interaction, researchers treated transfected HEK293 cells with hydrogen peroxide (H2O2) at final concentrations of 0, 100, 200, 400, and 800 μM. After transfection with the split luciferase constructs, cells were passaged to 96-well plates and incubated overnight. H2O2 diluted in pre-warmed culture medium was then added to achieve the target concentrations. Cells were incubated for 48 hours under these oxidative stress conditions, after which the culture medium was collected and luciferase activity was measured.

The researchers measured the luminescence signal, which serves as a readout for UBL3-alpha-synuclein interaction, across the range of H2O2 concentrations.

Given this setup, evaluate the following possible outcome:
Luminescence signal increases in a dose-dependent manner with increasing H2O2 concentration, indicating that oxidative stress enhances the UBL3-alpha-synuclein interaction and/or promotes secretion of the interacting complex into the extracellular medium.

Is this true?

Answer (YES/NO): NO